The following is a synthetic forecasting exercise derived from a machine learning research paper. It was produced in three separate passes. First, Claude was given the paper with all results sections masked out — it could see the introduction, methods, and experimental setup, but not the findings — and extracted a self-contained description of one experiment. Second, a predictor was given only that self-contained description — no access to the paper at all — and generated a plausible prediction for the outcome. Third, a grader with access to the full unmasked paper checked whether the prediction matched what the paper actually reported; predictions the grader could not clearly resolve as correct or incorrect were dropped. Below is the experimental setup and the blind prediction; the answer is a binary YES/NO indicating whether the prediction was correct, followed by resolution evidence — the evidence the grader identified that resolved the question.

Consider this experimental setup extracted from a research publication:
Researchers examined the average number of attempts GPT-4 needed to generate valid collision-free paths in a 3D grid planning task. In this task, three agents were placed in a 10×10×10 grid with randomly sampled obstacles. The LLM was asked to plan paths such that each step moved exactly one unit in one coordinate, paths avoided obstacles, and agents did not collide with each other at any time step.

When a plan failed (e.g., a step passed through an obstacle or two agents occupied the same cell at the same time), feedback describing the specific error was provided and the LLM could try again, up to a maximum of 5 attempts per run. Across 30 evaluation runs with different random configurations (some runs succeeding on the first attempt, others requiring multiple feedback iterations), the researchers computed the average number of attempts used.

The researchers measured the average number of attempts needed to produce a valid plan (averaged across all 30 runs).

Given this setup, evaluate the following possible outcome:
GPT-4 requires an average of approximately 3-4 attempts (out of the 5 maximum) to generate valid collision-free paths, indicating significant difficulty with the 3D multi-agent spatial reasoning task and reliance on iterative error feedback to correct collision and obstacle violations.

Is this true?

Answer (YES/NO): NO